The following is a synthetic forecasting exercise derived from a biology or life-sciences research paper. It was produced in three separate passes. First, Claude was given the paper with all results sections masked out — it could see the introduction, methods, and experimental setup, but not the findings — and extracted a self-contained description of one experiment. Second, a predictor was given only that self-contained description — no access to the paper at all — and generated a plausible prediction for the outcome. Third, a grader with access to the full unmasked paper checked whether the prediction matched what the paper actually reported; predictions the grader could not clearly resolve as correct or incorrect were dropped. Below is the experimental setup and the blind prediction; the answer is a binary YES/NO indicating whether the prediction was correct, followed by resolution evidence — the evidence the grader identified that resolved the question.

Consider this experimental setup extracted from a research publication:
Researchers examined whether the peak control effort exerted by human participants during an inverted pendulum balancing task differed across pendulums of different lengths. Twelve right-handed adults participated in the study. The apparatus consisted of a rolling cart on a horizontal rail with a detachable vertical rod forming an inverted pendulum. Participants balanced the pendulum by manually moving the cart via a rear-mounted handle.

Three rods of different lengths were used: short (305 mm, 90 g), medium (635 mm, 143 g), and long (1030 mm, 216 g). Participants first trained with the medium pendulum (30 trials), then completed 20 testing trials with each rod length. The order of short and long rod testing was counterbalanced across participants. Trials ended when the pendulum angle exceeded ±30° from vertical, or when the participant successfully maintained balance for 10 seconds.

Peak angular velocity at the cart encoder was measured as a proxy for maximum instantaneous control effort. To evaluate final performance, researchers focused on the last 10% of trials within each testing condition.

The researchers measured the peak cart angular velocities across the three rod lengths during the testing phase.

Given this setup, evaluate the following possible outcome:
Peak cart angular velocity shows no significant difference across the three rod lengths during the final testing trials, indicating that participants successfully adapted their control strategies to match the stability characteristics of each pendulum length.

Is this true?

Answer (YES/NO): YES